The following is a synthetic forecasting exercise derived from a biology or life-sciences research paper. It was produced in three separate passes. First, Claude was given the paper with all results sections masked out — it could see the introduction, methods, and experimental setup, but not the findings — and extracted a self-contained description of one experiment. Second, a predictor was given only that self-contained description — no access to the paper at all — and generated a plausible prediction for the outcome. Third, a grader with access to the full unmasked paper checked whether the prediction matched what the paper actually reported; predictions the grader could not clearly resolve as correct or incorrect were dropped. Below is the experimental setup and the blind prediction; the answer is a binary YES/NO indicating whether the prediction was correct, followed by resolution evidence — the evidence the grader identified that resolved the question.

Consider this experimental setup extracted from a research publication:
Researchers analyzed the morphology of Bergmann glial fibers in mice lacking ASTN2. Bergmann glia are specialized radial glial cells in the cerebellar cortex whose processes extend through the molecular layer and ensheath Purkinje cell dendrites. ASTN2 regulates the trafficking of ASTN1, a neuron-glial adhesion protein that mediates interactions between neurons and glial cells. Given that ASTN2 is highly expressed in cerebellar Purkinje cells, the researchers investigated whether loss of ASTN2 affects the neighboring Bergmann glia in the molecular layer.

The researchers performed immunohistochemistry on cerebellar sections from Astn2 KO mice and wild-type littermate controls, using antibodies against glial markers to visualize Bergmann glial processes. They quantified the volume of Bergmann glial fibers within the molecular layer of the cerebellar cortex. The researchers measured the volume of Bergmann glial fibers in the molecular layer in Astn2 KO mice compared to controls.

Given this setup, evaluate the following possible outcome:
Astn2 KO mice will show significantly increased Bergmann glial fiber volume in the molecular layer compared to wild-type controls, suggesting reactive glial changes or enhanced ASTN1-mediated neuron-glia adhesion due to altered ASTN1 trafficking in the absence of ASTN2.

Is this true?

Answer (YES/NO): YES